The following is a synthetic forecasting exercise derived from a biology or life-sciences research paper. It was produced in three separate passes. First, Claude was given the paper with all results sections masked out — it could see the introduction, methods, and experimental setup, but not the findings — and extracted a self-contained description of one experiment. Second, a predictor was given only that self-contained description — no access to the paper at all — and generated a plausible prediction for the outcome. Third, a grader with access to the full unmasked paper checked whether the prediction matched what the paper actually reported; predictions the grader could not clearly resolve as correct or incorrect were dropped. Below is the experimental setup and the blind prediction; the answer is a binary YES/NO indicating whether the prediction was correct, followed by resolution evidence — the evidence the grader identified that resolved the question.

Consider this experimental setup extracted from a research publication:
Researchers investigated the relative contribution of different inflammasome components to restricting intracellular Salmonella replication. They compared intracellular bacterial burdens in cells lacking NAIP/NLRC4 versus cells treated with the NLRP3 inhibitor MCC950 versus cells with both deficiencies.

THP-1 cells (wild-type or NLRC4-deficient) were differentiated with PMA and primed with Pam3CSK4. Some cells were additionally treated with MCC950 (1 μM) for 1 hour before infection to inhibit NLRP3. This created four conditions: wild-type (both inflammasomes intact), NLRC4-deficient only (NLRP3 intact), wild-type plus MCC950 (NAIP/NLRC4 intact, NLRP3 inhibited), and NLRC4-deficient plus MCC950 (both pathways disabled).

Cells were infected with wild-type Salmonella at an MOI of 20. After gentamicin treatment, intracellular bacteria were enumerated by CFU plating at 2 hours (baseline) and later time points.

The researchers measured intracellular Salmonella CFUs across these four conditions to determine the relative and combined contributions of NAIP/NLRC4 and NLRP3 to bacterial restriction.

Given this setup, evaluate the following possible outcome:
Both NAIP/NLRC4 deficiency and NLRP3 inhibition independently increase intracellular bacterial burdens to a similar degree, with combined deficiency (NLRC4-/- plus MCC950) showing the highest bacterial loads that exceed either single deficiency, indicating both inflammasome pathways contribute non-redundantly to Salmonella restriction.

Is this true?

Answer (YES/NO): YES